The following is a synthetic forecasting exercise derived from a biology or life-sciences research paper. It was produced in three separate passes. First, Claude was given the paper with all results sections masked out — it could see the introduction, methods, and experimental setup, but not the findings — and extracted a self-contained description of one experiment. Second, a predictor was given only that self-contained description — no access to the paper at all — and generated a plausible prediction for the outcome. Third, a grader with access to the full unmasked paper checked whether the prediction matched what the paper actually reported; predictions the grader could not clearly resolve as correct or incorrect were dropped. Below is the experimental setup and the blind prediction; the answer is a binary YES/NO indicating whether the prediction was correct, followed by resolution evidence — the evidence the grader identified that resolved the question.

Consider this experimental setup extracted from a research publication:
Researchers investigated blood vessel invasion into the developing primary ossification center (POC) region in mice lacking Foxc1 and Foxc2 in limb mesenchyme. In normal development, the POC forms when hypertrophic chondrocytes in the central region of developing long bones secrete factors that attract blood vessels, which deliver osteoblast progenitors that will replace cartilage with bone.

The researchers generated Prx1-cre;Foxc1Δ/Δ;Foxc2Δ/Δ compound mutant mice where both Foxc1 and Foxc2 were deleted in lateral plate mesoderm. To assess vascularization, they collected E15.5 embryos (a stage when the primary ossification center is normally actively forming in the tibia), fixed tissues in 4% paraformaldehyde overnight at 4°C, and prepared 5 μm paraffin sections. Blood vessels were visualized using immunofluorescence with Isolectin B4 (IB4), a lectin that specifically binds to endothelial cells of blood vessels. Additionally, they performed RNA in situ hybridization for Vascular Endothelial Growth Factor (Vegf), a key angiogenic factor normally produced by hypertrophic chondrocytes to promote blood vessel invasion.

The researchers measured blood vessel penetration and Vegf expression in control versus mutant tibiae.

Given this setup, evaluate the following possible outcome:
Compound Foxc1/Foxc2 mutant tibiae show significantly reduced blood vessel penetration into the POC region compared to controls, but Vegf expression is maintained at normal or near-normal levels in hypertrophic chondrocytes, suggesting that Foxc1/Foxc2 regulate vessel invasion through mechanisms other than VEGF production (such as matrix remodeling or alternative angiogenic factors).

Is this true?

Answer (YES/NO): NO